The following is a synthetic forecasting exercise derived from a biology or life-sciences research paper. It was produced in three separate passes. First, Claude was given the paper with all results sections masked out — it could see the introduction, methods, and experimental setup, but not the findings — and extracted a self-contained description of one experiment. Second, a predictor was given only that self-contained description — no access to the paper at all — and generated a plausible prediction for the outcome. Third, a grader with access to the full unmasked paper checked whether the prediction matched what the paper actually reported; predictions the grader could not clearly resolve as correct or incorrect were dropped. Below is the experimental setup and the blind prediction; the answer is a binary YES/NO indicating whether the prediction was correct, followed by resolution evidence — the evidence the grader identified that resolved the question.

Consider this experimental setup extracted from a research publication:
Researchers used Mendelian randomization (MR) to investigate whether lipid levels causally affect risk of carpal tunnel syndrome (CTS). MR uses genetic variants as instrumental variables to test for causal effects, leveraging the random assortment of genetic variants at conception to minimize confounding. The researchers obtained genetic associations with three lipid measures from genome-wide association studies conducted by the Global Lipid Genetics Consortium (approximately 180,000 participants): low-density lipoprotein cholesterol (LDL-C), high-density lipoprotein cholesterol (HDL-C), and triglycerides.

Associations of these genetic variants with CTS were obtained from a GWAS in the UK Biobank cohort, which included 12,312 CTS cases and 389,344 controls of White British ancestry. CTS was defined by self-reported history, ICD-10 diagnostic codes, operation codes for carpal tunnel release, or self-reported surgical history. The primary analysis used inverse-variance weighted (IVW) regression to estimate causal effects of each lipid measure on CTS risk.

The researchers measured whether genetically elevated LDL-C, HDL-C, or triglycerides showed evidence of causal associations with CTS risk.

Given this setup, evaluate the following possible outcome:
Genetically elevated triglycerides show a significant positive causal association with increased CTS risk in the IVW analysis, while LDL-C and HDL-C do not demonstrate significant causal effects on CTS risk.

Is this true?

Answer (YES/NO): NO